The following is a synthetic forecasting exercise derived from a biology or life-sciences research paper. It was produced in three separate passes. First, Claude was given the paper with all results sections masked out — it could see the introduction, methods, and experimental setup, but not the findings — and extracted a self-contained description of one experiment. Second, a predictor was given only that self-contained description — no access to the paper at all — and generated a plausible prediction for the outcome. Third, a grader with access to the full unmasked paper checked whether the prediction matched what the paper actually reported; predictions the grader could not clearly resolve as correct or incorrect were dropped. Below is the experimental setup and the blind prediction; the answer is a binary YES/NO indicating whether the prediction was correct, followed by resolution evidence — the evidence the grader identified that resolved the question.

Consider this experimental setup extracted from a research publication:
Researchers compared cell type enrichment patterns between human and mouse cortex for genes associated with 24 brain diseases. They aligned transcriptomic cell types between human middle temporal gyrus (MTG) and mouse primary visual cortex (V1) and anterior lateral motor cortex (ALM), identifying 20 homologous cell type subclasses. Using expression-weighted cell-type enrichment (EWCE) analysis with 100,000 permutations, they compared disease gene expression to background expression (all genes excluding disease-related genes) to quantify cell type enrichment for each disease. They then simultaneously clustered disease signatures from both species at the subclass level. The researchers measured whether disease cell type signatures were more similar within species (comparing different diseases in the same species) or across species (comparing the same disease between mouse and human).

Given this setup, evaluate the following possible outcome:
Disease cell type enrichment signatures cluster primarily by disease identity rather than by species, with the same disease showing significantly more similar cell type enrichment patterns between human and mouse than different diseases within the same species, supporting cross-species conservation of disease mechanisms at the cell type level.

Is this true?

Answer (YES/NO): YES